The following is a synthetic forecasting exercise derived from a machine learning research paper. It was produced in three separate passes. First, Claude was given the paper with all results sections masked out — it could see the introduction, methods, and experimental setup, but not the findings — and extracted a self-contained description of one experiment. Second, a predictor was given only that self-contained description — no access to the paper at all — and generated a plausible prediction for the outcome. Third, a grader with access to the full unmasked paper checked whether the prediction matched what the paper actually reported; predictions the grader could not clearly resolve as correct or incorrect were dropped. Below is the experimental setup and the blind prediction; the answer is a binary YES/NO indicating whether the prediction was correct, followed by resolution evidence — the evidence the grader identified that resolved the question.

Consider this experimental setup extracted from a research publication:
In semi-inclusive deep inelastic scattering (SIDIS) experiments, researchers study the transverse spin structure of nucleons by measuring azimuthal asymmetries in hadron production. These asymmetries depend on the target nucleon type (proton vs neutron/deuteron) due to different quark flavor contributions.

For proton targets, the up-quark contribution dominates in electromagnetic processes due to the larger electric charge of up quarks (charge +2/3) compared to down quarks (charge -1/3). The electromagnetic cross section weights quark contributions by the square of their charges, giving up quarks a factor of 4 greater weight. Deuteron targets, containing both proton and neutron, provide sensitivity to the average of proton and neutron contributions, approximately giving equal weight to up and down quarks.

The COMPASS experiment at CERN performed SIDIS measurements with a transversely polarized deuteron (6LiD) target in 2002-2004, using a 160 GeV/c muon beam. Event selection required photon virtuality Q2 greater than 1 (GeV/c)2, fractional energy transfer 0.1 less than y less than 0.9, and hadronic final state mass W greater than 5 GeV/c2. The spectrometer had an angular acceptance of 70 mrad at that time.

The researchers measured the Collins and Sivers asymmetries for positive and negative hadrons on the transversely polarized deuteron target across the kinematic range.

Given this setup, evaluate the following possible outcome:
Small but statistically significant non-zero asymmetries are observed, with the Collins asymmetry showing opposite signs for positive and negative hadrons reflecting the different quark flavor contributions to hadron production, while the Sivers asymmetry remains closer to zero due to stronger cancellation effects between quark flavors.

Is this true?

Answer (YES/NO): NO